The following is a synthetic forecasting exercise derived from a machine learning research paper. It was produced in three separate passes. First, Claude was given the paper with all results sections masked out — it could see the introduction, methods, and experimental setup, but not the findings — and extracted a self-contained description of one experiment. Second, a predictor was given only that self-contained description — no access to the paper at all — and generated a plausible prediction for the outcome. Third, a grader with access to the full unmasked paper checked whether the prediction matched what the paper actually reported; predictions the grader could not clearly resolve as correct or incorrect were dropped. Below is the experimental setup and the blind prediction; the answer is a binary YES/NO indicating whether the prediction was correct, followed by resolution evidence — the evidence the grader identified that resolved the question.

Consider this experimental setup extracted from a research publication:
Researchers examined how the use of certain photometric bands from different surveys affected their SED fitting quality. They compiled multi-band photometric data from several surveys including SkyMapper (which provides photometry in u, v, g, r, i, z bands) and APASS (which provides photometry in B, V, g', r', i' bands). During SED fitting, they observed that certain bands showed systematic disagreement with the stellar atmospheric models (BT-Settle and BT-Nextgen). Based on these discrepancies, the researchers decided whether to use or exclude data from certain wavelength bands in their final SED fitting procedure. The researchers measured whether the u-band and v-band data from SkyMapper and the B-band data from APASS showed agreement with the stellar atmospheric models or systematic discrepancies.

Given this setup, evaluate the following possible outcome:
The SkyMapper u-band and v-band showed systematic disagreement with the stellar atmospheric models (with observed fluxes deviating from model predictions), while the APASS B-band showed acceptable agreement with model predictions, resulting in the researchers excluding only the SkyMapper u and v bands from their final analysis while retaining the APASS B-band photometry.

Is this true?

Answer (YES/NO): NO